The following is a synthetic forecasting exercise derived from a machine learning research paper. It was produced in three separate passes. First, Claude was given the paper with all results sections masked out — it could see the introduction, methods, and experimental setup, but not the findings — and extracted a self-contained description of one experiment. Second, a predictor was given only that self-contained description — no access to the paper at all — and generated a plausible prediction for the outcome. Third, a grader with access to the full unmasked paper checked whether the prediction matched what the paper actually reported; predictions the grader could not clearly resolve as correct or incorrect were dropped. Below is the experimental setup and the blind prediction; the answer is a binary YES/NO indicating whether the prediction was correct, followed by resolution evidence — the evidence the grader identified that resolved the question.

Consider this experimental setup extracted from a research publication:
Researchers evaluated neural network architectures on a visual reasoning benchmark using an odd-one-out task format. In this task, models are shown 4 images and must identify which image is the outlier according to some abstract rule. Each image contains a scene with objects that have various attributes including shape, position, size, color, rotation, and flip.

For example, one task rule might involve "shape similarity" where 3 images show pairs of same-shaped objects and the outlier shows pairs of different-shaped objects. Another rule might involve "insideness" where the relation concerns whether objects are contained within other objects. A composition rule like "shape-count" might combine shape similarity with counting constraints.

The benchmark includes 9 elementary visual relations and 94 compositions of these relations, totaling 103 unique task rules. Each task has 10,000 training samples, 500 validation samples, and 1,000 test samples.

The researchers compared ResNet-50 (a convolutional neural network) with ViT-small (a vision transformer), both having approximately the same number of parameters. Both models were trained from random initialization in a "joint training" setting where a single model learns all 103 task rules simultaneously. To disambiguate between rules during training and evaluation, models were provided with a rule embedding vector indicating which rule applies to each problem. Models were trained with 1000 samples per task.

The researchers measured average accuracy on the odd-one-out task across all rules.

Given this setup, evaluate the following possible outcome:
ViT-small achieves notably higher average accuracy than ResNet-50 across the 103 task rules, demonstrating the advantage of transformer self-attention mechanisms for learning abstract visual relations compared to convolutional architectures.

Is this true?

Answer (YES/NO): NO